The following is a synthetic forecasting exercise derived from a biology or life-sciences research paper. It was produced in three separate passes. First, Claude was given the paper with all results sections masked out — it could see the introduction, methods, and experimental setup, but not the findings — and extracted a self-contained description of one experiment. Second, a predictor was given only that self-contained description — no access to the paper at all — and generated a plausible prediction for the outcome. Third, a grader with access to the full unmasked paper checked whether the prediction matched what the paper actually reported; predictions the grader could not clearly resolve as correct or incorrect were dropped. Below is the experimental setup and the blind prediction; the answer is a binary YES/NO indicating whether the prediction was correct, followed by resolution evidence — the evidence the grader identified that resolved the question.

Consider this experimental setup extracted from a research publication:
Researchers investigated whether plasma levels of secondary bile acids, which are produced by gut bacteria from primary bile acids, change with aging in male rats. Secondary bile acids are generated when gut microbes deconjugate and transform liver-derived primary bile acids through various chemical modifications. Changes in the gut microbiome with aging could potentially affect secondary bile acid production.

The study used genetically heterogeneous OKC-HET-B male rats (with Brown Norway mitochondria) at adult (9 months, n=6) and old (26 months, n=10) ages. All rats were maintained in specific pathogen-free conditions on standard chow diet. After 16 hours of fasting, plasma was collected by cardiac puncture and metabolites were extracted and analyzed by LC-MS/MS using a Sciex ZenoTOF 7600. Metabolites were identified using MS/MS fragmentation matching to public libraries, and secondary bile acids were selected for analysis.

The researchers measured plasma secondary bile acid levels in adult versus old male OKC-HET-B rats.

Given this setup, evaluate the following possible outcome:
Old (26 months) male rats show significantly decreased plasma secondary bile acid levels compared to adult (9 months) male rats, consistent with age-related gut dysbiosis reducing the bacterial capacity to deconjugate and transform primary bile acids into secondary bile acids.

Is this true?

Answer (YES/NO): NO